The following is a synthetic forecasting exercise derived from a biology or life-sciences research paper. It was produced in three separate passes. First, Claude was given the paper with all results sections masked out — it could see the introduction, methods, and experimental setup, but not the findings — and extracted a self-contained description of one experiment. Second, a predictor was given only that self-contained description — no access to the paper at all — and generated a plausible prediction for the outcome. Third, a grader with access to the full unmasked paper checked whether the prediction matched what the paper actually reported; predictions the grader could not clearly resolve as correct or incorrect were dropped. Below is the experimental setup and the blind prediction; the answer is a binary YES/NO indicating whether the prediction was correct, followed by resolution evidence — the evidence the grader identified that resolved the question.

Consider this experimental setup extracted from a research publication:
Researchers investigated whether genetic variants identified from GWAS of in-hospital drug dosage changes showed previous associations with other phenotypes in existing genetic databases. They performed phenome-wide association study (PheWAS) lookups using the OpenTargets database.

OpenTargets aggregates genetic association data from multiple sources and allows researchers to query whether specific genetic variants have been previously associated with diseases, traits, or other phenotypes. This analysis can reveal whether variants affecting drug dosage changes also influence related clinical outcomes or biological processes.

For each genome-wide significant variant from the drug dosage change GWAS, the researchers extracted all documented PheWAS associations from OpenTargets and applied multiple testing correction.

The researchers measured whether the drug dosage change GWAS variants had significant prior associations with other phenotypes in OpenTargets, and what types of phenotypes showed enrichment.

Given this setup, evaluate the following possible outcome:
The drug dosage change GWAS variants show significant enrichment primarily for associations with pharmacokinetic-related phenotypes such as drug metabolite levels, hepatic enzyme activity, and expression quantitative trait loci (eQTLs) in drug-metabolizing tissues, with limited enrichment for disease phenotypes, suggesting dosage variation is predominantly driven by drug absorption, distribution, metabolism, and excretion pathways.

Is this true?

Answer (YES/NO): NO